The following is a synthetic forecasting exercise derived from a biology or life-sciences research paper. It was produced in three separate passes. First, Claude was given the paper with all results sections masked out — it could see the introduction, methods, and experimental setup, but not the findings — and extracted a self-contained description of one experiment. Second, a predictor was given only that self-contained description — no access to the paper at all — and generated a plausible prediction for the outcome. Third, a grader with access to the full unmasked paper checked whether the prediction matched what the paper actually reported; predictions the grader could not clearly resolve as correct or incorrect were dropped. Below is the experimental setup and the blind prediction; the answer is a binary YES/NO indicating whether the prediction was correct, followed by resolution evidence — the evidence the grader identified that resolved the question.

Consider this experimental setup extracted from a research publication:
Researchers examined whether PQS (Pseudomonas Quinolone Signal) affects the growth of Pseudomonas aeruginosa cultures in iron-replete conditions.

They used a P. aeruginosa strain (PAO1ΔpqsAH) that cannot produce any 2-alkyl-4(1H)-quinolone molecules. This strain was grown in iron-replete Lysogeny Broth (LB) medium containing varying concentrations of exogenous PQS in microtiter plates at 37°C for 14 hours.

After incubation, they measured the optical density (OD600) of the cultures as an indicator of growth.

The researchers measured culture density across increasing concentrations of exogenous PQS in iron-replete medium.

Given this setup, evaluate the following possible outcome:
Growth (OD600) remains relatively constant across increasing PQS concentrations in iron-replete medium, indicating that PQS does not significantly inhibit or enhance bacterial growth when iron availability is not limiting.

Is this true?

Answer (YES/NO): NO